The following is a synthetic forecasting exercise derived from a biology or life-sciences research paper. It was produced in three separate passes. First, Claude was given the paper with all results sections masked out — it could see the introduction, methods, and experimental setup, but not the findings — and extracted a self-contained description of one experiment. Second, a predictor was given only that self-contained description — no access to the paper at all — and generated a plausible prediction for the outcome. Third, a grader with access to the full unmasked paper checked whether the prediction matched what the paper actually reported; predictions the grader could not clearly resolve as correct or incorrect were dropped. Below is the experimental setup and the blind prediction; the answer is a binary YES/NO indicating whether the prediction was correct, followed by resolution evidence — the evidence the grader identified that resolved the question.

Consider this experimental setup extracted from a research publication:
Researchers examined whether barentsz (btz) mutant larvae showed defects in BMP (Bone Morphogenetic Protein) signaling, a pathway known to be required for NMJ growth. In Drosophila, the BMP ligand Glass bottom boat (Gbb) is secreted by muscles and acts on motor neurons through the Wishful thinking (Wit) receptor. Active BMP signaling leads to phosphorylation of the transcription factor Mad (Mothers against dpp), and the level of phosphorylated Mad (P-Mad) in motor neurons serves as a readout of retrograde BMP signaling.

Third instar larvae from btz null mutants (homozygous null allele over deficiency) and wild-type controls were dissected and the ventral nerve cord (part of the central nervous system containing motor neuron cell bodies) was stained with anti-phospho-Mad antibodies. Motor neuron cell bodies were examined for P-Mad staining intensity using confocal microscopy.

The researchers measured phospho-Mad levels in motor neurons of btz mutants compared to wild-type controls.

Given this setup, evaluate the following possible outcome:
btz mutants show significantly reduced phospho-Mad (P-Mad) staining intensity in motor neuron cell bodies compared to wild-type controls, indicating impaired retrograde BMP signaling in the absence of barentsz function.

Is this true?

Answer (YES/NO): NO